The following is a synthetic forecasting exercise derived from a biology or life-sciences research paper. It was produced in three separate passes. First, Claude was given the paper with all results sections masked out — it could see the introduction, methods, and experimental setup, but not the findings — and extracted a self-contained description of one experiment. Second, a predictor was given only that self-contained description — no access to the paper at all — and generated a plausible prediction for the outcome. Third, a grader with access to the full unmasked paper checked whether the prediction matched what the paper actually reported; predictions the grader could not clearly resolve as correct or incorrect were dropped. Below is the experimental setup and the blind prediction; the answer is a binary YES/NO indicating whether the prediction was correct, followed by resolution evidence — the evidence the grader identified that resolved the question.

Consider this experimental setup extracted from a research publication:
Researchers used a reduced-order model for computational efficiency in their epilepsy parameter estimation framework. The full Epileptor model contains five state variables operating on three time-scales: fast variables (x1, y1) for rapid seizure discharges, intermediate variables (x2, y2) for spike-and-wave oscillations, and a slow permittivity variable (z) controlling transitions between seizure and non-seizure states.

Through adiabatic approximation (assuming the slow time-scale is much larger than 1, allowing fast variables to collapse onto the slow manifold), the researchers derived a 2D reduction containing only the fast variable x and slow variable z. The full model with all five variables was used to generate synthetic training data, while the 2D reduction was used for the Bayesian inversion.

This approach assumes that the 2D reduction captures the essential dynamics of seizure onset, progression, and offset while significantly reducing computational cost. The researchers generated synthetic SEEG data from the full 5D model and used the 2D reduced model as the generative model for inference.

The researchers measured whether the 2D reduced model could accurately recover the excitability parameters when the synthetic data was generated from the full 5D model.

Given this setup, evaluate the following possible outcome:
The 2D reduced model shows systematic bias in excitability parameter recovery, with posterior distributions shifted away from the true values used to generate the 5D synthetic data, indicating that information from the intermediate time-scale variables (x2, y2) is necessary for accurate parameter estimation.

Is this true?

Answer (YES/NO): NO